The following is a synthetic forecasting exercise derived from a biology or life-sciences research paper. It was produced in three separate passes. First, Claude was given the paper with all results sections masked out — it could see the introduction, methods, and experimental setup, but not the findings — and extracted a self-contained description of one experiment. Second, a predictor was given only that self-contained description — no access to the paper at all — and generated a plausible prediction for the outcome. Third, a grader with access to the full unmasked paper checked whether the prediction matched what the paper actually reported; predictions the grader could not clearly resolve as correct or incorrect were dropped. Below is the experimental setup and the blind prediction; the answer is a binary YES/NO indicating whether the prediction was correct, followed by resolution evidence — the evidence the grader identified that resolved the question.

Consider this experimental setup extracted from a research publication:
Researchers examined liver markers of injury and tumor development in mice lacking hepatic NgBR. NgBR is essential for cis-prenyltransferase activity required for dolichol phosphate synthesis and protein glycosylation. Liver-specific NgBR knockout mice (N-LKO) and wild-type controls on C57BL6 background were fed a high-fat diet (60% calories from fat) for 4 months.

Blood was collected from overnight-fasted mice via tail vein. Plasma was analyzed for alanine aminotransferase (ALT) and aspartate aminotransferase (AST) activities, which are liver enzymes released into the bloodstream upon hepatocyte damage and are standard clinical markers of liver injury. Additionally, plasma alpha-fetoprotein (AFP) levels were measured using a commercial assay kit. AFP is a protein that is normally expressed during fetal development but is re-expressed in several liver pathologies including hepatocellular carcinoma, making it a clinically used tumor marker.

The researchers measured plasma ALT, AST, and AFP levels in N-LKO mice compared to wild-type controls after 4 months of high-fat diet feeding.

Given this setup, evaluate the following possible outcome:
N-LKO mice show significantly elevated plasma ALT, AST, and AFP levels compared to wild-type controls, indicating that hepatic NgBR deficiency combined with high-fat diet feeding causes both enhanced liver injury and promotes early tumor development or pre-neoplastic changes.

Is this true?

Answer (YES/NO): YES